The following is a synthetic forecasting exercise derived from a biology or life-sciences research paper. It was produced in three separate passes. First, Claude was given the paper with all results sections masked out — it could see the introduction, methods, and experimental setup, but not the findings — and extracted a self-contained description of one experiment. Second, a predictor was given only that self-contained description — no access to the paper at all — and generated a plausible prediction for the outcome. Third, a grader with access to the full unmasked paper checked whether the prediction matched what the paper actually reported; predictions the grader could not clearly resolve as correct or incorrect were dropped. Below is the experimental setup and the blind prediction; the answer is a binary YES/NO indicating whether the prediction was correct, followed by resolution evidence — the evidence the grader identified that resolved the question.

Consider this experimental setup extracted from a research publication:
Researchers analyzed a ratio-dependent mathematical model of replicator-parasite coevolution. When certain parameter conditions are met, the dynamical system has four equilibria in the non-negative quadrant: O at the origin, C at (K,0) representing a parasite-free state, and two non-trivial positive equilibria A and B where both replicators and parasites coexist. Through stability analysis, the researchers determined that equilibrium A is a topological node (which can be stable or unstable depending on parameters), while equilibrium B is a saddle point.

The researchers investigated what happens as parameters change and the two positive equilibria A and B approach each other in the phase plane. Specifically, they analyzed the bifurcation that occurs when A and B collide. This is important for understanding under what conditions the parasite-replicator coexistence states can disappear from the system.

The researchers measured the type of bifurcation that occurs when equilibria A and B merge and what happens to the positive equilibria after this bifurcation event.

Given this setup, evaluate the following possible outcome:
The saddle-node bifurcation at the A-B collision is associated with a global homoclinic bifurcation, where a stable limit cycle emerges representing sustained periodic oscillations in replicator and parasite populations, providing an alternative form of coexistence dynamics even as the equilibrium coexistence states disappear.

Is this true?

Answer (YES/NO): NO